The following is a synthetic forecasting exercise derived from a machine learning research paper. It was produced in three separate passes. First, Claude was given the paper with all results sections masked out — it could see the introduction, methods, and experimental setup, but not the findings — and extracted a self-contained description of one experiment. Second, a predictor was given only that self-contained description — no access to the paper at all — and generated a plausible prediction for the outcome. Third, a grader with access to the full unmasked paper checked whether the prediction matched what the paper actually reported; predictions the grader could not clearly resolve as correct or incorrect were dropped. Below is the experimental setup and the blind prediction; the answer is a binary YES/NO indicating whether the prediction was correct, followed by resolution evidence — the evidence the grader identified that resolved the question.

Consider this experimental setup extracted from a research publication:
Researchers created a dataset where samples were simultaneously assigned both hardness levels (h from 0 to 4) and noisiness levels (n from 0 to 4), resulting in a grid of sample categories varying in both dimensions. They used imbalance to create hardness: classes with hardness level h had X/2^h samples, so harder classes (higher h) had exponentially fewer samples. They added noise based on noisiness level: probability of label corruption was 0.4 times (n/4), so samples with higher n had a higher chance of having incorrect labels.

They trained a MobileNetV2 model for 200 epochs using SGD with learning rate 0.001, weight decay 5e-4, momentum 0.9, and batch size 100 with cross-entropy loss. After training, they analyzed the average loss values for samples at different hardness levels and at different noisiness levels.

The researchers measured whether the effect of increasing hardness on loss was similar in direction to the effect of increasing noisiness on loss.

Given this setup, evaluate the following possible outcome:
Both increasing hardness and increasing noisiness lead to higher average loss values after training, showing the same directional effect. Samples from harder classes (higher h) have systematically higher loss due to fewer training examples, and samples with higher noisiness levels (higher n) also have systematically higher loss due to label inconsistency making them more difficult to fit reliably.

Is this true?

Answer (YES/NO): YES